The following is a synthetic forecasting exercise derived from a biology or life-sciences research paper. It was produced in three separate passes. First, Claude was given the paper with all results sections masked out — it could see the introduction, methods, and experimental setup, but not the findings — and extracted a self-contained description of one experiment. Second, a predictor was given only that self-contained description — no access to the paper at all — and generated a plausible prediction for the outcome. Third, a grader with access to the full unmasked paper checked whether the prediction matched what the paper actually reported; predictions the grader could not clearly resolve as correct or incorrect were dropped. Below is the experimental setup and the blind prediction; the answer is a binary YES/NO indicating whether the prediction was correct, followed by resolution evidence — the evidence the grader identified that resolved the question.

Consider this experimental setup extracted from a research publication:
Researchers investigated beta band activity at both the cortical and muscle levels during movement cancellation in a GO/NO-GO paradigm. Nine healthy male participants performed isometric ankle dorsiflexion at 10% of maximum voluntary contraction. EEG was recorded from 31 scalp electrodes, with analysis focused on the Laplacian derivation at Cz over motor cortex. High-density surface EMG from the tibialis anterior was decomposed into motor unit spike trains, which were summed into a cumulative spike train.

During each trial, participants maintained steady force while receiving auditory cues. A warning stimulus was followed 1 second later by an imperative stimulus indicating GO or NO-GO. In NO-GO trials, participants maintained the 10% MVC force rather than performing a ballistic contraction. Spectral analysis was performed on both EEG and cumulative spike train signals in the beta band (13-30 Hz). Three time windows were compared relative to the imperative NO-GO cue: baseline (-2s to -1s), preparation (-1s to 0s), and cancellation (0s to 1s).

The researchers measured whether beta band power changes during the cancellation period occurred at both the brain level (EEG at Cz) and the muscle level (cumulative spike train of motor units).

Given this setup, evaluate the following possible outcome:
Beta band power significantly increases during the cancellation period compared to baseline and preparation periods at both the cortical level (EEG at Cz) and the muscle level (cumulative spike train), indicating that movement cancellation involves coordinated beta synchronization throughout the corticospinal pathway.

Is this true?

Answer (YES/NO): YES